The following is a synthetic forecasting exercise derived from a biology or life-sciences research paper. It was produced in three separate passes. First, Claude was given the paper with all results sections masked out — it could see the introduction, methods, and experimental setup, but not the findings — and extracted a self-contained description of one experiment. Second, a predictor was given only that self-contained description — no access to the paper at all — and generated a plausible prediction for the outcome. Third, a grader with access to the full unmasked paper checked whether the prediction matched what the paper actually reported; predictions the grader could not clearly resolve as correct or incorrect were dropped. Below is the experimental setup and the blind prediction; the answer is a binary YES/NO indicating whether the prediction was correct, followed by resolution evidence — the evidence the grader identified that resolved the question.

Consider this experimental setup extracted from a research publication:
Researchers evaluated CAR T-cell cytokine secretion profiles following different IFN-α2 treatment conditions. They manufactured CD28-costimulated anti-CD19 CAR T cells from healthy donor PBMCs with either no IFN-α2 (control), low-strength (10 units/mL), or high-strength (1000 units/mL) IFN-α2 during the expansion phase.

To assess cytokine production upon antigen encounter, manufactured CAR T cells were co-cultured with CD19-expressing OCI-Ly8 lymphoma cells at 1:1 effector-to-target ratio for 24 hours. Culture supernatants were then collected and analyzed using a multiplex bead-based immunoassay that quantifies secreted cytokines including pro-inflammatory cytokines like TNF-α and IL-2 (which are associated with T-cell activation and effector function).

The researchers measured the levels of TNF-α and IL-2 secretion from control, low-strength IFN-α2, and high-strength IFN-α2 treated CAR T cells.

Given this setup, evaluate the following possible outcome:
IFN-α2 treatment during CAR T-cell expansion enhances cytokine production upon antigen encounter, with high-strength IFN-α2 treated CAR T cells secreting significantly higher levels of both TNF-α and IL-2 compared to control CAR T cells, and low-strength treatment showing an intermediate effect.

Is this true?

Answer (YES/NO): YES